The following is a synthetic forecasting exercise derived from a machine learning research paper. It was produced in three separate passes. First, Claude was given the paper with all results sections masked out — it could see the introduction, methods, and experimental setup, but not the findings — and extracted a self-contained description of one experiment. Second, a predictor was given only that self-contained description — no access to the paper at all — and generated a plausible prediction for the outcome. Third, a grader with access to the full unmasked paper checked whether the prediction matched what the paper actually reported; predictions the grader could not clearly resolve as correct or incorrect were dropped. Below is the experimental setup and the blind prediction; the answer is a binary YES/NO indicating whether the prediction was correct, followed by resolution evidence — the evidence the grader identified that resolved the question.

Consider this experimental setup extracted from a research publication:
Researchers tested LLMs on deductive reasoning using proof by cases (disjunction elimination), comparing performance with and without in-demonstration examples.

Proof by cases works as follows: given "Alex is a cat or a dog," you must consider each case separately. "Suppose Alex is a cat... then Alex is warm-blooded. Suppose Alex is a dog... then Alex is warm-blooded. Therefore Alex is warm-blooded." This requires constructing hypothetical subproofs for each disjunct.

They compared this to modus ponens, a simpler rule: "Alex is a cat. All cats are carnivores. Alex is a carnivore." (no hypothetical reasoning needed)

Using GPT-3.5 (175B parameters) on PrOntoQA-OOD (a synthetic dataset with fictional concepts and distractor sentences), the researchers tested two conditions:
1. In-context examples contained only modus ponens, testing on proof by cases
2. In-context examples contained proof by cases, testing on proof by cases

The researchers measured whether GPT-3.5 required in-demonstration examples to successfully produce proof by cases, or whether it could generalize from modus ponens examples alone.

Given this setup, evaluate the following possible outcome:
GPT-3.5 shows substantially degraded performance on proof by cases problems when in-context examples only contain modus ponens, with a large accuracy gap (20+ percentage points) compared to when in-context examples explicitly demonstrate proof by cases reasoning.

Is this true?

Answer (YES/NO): YES